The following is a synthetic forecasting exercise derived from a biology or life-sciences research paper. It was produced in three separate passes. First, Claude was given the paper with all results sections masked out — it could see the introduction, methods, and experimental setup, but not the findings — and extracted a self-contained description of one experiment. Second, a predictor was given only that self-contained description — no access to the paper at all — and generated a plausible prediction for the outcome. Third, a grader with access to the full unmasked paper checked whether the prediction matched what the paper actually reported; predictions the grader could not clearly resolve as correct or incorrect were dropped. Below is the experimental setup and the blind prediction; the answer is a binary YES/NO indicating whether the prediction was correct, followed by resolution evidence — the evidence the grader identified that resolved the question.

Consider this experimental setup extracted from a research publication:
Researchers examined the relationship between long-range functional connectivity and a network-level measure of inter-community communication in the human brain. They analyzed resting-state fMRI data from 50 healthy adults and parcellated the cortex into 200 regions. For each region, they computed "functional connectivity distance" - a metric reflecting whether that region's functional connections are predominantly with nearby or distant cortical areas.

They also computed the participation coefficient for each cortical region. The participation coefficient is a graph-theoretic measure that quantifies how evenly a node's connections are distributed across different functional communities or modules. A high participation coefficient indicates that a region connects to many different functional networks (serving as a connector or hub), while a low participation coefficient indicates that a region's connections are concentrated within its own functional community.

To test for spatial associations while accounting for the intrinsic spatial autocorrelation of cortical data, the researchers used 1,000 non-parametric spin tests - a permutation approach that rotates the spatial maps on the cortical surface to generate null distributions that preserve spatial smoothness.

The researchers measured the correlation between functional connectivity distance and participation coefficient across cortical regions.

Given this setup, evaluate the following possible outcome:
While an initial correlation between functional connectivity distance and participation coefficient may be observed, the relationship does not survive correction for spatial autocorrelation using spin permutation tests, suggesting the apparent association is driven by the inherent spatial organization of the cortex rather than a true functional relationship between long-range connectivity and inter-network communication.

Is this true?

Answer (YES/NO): NO